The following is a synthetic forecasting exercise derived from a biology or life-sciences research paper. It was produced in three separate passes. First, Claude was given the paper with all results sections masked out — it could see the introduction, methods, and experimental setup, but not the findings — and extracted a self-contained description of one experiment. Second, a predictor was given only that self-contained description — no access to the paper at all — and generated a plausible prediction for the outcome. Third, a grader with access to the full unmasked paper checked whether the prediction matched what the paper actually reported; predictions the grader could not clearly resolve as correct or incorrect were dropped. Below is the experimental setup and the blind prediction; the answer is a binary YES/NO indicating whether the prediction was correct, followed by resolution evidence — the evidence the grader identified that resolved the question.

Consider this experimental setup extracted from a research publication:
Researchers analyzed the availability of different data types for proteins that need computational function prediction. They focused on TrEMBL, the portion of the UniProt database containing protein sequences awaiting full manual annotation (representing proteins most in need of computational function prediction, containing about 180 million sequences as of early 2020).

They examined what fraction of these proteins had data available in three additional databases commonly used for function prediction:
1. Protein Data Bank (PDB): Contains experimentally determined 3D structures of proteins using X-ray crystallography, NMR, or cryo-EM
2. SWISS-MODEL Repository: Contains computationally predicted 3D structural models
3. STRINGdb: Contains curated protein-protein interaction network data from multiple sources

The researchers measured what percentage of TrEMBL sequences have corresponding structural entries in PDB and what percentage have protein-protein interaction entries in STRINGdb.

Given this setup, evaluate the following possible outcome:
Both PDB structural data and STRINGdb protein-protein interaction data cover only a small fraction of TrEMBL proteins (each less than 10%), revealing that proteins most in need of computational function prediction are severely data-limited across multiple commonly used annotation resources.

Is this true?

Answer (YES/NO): YES